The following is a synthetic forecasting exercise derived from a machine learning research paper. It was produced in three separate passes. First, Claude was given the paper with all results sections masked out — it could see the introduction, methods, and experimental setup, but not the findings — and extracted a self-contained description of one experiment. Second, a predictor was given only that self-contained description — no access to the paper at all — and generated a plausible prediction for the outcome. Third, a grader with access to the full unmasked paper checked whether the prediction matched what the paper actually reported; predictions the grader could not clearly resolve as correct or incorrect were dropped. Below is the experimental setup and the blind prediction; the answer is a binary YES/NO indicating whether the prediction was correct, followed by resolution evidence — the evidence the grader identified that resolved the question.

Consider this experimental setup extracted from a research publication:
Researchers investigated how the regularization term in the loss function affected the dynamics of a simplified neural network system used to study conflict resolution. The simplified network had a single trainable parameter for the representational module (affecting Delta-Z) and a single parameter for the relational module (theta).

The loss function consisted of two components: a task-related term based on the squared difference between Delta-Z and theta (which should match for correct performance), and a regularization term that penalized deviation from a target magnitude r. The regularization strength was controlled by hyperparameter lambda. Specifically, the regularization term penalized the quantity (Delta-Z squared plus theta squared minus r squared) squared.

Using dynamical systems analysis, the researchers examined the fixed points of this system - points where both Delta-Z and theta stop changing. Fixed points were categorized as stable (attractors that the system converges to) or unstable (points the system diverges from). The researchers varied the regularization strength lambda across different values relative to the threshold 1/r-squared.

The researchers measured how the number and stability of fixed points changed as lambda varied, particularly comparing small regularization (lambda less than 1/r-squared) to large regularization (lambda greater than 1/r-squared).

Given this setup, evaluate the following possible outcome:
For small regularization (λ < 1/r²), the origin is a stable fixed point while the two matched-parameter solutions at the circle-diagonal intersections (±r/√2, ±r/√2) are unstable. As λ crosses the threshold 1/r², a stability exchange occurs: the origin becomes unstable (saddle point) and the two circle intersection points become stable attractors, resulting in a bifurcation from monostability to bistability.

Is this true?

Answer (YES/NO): NO